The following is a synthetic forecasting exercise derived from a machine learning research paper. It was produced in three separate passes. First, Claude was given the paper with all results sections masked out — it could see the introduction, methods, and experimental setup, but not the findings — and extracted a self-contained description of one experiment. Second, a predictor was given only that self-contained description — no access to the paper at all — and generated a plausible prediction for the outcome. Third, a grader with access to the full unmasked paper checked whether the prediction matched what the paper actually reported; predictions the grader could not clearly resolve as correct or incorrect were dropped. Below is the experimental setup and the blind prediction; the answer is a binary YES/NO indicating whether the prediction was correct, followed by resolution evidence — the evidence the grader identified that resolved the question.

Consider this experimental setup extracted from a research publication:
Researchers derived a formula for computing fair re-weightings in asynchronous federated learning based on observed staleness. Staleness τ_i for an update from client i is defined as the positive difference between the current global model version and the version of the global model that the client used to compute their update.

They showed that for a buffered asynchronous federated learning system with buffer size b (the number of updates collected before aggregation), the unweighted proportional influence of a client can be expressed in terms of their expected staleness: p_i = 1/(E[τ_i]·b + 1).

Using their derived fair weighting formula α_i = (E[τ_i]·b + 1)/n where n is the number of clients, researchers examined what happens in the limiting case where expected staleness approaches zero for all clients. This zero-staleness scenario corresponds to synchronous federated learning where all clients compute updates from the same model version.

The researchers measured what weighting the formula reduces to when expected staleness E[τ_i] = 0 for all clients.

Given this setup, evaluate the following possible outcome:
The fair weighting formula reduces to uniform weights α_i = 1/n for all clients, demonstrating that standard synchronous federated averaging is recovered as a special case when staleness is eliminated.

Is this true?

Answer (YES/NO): YES